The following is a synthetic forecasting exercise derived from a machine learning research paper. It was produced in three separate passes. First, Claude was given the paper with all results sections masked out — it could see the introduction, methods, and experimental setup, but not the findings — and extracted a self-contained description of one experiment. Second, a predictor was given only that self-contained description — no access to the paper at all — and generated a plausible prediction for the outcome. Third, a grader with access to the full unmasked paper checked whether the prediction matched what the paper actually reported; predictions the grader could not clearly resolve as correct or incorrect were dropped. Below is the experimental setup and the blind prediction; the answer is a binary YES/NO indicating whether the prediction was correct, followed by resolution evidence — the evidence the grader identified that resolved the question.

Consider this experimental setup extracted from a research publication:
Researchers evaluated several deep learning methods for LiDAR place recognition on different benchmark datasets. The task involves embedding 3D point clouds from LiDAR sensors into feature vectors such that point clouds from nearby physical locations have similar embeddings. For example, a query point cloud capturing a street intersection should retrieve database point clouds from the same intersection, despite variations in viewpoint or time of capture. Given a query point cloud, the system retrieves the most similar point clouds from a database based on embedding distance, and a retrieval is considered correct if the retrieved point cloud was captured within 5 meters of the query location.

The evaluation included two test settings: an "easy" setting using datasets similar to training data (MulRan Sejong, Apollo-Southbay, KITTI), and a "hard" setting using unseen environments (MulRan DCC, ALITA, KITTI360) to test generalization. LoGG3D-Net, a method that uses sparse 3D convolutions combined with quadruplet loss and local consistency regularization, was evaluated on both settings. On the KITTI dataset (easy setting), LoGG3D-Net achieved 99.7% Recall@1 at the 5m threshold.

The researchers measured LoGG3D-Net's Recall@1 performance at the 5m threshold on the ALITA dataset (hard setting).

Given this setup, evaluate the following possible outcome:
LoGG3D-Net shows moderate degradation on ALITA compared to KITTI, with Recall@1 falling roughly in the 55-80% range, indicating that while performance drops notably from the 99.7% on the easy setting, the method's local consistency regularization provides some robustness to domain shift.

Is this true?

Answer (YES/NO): NO